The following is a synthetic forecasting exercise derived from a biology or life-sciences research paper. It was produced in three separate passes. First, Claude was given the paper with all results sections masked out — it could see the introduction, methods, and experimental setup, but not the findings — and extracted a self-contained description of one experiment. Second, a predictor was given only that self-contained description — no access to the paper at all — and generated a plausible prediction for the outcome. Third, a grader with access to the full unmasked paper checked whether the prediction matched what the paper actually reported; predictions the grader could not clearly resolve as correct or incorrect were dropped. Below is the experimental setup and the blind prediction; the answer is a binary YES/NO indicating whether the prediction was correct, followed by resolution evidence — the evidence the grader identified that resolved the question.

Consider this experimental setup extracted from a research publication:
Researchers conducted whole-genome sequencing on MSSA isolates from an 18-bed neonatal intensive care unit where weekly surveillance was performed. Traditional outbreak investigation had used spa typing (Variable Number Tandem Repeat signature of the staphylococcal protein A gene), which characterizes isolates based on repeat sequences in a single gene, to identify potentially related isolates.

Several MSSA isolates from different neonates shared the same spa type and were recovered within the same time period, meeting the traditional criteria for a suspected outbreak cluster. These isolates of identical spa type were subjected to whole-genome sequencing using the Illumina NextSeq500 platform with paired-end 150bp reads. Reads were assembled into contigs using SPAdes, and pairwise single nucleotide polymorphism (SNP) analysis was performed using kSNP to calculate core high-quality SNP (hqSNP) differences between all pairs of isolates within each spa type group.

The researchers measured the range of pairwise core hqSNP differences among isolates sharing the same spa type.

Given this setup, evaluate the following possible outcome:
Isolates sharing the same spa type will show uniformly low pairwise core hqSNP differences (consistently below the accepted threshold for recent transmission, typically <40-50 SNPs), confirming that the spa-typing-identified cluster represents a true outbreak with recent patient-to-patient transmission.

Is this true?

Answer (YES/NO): NO